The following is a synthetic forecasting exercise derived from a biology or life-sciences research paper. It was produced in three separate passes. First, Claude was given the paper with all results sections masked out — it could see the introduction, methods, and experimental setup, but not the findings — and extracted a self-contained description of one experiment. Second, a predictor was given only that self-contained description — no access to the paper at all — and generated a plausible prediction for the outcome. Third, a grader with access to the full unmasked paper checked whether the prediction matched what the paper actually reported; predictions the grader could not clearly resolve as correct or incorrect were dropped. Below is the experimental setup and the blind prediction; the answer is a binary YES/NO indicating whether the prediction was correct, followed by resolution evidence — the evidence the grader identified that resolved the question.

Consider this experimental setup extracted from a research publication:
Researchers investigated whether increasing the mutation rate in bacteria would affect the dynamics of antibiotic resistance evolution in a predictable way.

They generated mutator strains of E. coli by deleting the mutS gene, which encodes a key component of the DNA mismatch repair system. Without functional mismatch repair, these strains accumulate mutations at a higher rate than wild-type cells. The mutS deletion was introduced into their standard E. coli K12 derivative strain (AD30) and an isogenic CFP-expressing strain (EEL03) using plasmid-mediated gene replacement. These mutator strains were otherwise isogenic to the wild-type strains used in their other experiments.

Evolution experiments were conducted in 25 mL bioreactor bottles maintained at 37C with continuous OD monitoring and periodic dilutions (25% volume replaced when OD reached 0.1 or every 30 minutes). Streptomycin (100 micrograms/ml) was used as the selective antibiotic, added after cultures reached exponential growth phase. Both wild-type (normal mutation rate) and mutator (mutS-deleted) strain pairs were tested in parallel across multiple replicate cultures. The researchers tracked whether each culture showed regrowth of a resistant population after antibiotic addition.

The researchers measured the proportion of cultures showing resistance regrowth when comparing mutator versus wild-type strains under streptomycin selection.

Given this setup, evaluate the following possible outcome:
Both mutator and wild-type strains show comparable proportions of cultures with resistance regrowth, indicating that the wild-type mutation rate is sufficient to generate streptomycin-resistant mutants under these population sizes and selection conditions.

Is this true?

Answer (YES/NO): NO